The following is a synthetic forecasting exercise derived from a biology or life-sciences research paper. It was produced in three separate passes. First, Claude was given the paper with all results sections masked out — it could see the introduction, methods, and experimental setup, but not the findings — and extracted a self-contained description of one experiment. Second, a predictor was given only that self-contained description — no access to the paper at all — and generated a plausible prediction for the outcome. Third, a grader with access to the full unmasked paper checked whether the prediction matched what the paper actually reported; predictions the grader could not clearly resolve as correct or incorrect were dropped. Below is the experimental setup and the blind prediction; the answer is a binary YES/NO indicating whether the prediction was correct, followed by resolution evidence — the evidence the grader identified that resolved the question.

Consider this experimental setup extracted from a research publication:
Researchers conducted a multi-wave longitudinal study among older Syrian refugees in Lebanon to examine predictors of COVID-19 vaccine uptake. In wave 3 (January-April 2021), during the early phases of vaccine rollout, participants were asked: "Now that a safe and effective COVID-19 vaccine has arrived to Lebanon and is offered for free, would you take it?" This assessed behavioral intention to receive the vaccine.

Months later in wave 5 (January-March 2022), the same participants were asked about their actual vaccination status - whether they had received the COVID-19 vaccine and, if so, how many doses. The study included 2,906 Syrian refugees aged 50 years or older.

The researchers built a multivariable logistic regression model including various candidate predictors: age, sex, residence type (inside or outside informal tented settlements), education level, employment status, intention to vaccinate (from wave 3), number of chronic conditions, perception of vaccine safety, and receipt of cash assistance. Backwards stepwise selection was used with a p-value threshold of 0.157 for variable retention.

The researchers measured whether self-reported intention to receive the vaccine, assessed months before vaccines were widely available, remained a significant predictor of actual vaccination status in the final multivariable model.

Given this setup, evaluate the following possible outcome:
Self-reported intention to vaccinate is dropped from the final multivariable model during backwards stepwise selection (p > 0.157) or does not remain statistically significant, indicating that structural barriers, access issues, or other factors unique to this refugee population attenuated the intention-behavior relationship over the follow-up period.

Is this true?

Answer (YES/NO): NO